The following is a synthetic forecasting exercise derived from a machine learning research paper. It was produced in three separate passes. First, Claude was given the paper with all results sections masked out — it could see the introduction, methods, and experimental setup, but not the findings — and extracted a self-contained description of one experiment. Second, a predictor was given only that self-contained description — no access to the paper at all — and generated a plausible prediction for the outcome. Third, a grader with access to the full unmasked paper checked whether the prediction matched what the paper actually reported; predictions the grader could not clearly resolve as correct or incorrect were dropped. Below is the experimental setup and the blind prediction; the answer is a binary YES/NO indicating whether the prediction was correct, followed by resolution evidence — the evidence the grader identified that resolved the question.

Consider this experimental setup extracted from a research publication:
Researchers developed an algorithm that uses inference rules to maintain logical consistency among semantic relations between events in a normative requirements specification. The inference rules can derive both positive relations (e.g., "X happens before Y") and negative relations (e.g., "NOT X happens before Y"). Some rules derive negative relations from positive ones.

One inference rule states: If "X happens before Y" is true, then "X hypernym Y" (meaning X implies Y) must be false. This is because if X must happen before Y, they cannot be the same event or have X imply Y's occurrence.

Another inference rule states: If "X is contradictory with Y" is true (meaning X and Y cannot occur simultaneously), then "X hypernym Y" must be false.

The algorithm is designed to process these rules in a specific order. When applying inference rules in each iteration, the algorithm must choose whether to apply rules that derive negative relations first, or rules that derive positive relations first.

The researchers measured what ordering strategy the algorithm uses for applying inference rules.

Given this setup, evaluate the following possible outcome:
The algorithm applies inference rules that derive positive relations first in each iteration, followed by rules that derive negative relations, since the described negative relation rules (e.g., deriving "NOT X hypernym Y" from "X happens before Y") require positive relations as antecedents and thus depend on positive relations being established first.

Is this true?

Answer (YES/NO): NO